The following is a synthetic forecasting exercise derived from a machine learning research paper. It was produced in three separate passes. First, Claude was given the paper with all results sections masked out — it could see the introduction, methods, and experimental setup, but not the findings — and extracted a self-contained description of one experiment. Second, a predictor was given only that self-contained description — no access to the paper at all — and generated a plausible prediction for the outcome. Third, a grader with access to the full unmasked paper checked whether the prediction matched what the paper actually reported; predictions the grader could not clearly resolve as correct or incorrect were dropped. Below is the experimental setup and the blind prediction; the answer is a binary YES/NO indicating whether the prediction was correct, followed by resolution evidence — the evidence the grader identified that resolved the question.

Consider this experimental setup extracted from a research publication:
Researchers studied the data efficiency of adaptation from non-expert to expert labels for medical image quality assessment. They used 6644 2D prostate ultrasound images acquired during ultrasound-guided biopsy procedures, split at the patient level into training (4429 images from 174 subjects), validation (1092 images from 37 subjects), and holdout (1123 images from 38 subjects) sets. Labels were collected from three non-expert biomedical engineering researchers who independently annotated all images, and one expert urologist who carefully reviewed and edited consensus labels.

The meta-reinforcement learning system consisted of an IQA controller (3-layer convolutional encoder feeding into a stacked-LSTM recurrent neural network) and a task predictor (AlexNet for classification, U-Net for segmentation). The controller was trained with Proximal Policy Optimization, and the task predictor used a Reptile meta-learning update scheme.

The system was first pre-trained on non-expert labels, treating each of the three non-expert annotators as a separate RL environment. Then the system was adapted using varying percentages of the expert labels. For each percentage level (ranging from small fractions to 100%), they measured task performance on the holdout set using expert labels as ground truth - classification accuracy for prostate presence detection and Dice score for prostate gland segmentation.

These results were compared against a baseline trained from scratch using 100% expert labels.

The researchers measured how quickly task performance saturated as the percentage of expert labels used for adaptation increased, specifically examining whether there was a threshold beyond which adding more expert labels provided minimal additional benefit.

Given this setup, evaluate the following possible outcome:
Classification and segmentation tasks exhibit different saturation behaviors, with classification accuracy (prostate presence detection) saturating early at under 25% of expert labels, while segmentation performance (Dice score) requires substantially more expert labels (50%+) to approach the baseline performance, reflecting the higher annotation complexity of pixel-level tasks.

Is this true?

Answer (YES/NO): NO